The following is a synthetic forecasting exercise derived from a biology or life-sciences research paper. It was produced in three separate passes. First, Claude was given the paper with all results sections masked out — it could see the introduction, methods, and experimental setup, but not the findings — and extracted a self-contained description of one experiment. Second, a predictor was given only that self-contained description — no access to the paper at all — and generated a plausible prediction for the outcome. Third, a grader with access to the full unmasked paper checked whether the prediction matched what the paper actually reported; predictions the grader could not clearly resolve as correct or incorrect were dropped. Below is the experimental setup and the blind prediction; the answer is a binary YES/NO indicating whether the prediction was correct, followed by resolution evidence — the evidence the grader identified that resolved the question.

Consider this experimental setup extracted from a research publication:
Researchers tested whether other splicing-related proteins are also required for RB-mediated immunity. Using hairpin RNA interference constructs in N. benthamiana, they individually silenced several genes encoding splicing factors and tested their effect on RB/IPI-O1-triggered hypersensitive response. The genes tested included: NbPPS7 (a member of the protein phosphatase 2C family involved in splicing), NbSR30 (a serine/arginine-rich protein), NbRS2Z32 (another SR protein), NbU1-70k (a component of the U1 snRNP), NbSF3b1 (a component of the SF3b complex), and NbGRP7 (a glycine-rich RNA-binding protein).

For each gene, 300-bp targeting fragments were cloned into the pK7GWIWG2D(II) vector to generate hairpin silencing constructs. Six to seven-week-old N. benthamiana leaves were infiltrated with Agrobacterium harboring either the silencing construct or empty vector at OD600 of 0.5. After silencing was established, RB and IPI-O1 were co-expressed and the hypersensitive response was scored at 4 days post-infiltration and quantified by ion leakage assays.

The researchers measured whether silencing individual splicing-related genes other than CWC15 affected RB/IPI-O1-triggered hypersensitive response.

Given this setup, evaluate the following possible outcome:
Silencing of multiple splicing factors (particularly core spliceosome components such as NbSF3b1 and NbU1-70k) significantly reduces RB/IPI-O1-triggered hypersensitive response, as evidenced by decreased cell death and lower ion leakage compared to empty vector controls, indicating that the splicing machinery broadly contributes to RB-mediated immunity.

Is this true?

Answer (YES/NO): YES